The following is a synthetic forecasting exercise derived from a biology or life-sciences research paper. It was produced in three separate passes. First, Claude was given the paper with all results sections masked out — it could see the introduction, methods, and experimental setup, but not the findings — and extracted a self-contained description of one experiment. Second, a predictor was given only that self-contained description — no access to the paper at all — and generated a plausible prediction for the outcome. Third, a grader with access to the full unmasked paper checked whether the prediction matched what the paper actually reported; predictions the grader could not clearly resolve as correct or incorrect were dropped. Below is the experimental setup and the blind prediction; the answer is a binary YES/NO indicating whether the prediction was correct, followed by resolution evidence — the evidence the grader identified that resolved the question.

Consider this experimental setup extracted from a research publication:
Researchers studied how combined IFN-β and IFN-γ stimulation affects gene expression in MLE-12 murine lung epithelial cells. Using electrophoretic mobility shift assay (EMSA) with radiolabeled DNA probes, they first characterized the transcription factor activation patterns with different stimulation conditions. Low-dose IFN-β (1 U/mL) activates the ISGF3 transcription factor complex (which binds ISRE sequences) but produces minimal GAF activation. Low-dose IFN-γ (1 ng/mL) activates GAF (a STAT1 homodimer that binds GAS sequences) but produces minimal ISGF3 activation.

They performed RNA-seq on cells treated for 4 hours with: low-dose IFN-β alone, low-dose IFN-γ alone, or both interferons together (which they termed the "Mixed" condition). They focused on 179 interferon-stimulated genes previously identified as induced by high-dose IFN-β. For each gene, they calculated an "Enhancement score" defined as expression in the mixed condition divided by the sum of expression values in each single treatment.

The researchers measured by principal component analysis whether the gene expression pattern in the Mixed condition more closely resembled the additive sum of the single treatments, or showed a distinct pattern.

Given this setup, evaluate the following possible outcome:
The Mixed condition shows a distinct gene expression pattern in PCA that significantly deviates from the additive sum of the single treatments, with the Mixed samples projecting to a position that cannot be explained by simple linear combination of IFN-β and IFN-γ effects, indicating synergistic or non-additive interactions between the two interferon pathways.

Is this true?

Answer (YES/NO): NO